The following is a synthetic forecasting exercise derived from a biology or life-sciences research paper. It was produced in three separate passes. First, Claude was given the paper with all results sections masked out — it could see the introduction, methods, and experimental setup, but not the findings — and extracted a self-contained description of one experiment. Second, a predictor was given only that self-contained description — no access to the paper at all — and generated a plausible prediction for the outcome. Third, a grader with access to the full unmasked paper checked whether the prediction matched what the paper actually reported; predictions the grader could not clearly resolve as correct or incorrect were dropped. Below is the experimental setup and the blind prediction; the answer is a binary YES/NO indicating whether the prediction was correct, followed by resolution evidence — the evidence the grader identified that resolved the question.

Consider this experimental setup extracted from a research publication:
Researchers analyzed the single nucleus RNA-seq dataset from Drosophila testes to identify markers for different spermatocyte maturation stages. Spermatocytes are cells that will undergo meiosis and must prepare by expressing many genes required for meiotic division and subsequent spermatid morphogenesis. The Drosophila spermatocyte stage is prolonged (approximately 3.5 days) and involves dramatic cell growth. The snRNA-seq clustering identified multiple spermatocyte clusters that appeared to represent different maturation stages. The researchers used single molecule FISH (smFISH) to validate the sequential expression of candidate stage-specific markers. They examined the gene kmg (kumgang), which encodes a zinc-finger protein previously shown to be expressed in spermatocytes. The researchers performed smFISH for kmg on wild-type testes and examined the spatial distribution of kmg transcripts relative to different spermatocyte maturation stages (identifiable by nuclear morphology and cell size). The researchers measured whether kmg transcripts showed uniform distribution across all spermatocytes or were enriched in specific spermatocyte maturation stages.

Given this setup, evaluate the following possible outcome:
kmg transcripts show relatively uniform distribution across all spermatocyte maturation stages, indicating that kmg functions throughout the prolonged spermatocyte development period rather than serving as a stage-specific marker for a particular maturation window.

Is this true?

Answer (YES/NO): NO